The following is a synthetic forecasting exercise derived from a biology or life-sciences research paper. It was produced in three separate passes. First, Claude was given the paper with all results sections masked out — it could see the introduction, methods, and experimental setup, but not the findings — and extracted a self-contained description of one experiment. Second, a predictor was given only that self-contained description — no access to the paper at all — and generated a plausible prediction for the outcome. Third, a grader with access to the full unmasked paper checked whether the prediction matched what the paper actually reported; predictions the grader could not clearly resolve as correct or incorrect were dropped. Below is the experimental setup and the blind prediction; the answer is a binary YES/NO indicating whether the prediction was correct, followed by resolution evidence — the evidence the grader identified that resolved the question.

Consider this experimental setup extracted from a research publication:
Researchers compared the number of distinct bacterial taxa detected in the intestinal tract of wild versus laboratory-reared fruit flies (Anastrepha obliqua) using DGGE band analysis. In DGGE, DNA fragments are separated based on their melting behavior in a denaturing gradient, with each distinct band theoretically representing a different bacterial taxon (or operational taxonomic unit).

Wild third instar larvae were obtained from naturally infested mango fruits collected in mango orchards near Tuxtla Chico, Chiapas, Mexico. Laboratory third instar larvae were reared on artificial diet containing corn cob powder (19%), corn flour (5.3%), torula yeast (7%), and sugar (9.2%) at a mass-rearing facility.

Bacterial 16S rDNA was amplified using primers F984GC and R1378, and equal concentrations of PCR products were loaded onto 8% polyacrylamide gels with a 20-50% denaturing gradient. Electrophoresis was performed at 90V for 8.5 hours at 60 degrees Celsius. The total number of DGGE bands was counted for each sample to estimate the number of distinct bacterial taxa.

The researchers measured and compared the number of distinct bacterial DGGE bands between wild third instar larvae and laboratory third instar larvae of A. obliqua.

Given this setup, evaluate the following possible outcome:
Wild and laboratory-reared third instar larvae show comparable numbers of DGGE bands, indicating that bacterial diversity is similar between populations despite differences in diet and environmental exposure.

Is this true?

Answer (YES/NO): NO